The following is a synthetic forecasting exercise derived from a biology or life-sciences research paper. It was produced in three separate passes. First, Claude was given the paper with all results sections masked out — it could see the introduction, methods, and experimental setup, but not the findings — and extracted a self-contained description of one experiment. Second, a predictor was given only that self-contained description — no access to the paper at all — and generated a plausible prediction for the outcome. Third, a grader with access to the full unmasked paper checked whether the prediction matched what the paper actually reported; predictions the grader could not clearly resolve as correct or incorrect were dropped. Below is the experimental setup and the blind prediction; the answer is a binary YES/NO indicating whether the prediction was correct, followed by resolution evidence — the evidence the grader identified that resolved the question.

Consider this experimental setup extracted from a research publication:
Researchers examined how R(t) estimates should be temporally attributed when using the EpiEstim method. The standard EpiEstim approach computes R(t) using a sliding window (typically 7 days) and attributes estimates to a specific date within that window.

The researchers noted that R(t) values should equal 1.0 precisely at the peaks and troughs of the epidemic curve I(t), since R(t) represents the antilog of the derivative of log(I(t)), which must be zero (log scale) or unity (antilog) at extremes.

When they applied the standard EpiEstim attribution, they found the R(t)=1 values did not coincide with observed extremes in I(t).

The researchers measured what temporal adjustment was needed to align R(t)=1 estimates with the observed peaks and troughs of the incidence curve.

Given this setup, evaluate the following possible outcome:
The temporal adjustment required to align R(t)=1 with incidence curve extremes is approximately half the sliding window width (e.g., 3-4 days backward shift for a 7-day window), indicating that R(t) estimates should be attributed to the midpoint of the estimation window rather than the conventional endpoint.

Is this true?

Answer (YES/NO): NO